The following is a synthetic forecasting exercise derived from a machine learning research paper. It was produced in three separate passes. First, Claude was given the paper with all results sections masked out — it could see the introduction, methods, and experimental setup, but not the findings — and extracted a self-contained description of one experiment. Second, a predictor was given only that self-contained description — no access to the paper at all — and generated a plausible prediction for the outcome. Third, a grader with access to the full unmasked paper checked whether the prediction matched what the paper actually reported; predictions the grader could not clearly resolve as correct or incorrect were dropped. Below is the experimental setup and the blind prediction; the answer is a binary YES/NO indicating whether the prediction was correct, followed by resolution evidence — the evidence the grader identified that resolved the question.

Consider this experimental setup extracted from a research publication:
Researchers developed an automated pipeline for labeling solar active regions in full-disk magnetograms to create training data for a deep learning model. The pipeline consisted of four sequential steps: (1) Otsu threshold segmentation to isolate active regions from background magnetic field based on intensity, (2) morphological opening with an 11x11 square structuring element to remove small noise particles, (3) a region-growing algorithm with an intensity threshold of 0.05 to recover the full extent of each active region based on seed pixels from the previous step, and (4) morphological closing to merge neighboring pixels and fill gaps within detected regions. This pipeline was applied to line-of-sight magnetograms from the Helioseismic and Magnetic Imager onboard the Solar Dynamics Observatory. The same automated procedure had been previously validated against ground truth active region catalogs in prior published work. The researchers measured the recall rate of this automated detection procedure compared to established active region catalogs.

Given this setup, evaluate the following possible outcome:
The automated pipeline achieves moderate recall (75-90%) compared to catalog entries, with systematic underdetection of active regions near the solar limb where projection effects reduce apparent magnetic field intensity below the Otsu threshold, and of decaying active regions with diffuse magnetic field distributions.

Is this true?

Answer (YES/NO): NO